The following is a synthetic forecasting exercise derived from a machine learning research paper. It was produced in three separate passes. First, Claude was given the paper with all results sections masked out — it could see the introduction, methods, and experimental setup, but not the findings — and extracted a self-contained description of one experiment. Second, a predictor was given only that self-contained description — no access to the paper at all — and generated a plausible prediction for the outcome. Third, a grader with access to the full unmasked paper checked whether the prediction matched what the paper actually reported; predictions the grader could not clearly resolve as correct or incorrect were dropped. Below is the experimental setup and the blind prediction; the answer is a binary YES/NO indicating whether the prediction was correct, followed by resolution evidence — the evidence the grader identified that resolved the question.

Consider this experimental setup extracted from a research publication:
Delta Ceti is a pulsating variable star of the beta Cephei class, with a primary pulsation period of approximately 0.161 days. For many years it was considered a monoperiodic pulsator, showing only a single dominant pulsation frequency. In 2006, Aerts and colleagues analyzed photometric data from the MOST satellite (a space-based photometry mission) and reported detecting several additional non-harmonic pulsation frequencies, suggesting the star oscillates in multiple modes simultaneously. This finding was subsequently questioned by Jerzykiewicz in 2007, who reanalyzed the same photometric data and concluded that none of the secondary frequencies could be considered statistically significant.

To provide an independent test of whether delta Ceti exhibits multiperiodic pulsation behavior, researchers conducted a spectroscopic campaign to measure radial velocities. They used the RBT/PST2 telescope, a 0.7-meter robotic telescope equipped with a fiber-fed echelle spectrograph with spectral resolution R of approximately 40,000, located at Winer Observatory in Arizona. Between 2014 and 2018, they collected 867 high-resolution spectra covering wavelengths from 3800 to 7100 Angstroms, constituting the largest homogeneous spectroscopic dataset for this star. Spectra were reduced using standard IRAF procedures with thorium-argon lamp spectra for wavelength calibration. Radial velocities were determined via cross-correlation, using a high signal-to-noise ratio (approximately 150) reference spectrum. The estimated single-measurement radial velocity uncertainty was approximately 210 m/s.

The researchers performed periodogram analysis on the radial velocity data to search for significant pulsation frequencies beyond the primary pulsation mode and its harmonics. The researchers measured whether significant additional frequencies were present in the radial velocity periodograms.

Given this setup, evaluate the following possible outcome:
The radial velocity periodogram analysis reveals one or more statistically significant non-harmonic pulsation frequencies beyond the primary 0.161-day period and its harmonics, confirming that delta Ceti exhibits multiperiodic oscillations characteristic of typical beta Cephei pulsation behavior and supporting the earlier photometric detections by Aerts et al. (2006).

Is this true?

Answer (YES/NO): NO